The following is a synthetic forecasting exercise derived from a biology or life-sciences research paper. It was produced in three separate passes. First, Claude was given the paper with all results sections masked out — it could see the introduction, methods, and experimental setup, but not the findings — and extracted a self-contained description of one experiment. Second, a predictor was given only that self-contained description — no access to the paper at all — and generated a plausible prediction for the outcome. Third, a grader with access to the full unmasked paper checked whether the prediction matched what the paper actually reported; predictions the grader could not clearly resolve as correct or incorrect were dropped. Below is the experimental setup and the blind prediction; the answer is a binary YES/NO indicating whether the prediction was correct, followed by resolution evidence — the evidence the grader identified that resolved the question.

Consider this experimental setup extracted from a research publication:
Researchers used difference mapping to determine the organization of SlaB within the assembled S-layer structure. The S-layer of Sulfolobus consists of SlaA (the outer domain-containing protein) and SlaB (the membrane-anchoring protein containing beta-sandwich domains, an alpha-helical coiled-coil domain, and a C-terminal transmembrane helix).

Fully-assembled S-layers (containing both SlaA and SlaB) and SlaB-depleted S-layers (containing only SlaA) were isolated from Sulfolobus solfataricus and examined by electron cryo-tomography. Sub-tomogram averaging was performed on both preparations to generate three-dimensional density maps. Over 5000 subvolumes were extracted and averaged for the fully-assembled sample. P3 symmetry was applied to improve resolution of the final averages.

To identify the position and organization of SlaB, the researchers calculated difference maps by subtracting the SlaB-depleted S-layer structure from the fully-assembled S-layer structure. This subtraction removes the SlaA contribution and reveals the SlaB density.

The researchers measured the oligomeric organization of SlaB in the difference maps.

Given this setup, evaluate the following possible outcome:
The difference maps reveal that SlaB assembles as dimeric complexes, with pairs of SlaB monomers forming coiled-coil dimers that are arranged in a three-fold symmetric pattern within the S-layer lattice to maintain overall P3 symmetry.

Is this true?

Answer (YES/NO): NO